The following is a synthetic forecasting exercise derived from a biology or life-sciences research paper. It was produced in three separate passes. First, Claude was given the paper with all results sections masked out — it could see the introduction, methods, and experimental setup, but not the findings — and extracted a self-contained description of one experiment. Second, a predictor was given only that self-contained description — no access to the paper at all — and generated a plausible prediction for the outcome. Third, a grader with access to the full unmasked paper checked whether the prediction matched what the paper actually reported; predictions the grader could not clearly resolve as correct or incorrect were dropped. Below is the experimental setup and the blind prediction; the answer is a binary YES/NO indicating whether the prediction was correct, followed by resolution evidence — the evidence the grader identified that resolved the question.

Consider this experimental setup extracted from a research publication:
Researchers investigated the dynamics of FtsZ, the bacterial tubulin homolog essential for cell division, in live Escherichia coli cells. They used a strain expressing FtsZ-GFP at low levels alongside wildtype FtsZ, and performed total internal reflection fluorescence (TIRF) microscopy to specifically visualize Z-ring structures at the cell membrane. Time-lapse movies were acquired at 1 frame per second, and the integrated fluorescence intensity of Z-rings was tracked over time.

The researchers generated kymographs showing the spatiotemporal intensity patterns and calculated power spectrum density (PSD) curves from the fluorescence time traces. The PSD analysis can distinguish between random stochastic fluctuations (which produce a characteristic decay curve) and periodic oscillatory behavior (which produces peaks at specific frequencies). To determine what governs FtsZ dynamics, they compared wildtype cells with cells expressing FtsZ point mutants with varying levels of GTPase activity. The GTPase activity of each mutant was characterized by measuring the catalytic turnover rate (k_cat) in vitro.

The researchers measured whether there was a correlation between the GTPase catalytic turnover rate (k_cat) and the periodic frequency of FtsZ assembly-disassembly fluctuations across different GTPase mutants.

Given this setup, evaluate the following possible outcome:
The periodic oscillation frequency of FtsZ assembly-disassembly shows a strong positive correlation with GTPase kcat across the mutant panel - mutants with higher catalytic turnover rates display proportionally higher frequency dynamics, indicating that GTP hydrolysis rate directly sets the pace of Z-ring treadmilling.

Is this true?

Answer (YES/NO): YES